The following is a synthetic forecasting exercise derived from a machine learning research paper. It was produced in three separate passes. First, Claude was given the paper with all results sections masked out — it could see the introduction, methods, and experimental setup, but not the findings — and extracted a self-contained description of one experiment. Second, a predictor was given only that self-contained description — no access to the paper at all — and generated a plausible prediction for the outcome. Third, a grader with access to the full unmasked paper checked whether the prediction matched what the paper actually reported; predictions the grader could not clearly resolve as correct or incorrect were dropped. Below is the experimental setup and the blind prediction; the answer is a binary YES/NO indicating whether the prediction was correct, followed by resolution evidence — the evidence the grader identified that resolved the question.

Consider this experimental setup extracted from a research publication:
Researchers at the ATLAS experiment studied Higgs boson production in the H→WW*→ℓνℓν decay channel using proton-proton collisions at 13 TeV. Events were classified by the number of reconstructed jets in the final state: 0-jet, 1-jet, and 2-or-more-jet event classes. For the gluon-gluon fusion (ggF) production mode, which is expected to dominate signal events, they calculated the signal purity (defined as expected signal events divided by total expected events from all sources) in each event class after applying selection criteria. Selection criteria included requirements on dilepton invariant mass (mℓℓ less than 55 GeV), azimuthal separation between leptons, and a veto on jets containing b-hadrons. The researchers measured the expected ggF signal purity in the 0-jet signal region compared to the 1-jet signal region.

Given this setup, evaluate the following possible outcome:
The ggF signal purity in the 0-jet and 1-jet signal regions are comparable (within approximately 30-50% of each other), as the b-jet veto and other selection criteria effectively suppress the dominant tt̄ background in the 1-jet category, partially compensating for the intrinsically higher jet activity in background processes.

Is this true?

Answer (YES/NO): YES